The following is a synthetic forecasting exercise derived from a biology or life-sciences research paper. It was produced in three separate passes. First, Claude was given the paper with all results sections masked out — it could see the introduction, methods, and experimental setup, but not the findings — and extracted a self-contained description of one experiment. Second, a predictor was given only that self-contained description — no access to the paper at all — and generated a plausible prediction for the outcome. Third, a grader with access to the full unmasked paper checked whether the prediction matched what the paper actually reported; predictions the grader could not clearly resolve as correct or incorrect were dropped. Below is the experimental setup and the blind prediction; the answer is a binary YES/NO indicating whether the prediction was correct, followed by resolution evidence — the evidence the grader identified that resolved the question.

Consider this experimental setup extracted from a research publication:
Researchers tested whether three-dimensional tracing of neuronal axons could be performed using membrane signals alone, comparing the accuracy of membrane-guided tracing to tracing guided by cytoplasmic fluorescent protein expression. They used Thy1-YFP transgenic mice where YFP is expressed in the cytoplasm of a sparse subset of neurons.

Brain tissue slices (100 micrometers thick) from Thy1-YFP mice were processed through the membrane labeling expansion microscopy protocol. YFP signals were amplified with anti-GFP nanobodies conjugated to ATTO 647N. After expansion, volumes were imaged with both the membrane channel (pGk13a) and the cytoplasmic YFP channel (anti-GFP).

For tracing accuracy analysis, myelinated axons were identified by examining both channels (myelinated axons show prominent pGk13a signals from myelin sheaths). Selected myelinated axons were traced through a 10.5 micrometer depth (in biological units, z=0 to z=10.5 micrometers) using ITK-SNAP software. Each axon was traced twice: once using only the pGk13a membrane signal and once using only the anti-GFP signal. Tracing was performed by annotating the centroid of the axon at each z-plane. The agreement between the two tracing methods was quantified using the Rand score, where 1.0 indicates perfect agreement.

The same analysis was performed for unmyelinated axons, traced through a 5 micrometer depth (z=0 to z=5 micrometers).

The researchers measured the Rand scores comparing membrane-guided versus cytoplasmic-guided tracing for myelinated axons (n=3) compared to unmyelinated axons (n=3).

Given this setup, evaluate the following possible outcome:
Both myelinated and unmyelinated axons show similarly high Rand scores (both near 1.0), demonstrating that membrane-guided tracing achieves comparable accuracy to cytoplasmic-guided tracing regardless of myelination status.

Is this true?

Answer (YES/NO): YES